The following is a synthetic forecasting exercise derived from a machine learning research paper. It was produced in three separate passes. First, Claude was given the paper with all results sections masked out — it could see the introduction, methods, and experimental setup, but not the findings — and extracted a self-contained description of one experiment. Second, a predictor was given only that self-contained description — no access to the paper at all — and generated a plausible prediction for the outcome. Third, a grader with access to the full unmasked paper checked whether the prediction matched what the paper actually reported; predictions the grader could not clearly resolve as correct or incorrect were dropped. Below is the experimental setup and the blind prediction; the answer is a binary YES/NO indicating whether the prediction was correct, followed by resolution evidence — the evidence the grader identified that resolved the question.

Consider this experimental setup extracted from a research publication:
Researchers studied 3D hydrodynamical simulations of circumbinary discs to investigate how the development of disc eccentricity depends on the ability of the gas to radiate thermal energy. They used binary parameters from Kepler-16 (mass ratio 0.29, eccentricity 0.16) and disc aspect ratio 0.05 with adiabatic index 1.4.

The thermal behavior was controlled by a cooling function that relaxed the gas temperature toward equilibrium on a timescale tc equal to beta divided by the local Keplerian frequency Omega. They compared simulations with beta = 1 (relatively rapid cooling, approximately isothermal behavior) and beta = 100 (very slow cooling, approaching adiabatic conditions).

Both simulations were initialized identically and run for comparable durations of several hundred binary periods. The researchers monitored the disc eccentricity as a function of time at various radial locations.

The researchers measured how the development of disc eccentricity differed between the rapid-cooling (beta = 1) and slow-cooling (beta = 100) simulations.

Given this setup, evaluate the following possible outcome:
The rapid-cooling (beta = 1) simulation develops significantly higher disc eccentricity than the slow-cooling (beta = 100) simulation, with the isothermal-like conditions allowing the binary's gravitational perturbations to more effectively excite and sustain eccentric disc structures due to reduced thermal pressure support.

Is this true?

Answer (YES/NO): YES